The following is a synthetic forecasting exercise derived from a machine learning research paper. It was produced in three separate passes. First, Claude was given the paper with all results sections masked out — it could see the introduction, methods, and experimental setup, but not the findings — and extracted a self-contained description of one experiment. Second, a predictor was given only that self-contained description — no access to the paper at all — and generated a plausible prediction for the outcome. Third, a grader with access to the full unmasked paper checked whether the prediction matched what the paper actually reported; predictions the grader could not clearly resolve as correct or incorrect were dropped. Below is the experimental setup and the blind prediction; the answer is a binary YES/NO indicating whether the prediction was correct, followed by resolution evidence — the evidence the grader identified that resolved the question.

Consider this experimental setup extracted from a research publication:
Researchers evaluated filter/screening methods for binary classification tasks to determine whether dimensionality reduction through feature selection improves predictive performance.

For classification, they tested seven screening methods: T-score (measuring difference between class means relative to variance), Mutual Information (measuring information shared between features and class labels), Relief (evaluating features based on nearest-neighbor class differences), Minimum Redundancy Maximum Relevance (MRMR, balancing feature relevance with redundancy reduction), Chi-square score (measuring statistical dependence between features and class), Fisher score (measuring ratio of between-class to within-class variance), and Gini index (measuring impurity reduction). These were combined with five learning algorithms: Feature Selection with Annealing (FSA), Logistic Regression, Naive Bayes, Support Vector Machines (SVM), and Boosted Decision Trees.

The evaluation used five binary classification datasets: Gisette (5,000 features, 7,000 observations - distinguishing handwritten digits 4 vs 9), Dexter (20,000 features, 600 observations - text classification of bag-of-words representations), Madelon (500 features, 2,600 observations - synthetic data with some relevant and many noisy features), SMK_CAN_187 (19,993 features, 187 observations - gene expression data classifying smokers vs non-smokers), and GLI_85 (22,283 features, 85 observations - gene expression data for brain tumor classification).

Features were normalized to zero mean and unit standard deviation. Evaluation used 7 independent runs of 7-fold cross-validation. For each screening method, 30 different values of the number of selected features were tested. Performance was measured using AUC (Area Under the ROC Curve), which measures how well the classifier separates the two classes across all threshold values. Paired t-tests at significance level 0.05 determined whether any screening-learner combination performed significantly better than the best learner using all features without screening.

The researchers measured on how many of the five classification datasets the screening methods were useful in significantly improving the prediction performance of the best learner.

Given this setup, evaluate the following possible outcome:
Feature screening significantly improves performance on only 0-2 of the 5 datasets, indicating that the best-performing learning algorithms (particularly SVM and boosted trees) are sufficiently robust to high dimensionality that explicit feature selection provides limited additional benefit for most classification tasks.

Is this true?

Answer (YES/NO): YES